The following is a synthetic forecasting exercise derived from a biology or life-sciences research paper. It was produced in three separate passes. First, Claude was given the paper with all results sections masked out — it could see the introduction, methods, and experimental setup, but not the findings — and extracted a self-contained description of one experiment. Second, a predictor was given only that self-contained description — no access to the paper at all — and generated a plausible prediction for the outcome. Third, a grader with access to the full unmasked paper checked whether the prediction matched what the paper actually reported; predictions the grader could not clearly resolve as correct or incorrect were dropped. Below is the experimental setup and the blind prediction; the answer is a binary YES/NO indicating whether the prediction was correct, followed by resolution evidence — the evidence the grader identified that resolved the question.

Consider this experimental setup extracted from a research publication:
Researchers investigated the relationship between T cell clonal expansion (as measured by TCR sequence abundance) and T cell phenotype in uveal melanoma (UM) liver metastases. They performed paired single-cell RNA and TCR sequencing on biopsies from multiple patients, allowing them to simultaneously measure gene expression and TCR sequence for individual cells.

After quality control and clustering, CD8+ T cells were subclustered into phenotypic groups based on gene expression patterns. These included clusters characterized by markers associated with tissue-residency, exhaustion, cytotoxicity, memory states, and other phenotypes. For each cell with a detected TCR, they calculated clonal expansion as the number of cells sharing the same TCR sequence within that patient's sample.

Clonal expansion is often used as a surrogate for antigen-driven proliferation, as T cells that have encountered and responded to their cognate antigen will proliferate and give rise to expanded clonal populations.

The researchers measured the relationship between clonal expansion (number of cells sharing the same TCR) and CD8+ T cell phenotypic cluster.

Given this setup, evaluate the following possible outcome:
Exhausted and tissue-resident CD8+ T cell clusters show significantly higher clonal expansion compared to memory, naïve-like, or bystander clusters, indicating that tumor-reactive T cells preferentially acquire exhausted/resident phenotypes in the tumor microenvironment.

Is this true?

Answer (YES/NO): YES